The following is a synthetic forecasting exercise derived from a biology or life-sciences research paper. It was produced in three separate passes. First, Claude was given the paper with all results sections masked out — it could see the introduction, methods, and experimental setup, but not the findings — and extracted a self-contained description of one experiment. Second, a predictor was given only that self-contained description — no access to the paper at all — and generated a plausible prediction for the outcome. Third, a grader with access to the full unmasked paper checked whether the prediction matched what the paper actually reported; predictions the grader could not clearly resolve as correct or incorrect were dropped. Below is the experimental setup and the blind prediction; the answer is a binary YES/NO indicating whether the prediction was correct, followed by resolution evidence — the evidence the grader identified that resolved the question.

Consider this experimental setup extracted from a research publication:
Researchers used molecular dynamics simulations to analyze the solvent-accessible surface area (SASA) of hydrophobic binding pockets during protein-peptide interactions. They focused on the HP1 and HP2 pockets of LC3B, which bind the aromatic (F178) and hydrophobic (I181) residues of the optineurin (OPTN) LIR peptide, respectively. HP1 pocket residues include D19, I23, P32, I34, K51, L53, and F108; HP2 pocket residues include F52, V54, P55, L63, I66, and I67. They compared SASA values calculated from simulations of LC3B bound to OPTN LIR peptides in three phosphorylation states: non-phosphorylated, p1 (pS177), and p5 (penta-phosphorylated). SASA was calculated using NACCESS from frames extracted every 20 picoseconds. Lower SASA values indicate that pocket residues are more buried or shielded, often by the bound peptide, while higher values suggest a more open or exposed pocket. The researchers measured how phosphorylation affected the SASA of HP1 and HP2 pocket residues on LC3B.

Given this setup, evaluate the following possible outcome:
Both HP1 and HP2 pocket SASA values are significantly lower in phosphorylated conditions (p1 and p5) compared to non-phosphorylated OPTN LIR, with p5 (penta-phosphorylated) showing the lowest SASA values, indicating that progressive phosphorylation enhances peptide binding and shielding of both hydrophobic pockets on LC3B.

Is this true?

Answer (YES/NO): NO